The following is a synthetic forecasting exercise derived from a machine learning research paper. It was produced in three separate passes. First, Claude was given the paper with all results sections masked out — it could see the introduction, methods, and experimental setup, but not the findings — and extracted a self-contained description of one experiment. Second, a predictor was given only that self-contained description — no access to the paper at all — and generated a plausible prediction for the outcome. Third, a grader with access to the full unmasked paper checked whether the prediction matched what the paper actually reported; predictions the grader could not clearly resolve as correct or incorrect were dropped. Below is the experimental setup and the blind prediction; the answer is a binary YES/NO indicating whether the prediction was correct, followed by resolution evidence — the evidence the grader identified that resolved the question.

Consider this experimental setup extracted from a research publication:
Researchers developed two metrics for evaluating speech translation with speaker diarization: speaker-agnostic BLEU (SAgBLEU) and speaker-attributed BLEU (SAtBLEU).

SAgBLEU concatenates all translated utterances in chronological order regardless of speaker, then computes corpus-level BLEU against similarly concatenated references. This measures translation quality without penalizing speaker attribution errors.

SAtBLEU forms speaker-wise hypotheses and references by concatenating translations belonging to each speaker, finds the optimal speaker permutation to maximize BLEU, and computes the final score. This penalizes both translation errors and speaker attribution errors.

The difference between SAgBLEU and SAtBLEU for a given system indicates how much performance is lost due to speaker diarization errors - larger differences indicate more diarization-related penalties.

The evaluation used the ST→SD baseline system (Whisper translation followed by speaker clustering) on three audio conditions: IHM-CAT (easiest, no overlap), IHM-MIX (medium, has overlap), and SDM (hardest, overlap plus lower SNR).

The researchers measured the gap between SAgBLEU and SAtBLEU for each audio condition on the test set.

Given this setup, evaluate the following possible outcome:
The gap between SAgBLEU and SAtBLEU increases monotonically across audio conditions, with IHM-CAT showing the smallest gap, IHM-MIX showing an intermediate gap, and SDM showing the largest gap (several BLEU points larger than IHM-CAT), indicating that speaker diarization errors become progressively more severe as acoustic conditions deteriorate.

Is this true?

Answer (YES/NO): NO